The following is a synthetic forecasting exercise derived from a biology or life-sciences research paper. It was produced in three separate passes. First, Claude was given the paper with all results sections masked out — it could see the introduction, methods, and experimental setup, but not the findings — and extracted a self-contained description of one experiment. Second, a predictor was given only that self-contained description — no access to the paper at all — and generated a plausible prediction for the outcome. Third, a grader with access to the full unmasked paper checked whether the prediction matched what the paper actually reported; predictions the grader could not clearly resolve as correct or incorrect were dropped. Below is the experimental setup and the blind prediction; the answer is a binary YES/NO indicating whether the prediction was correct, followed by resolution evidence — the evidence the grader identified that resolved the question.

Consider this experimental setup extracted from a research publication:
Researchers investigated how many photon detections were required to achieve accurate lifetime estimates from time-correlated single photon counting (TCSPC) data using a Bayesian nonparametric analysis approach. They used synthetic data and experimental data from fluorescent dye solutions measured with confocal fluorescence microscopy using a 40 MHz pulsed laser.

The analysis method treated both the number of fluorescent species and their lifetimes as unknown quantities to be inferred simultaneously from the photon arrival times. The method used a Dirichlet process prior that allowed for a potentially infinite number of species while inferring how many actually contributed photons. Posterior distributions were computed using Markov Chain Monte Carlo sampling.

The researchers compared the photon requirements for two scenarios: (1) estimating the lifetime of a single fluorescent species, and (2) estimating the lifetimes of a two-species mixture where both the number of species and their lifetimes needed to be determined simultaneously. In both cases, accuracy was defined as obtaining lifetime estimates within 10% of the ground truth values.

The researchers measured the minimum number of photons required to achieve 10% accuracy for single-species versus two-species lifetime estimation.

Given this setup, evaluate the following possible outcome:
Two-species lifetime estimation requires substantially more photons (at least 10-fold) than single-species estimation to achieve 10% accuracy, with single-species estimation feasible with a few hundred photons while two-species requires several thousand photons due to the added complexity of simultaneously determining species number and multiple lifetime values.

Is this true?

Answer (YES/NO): YES